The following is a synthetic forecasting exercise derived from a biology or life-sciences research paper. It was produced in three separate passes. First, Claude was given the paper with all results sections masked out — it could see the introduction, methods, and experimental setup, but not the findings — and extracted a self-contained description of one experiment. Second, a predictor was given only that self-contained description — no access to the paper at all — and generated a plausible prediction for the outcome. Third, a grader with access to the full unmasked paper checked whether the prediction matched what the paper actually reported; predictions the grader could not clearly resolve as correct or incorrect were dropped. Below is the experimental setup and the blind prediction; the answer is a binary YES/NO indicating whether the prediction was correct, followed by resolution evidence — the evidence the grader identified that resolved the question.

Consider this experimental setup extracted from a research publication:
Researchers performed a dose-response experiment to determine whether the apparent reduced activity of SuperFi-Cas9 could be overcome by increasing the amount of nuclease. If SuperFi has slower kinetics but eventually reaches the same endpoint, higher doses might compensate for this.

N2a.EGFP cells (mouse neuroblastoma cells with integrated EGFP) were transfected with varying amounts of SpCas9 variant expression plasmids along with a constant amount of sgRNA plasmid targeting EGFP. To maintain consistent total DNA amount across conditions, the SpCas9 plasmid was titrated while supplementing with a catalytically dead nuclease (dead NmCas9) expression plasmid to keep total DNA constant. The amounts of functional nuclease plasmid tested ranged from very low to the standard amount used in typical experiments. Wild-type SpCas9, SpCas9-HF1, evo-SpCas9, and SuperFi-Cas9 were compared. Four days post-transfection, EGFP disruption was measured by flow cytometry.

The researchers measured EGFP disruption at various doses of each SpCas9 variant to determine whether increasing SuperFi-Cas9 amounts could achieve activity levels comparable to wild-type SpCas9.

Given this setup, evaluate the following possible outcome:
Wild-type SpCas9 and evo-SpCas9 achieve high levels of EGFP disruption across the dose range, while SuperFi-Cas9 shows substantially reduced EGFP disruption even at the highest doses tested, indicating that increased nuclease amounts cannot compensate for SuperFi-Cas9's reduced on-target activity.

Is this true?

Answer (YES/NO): YES